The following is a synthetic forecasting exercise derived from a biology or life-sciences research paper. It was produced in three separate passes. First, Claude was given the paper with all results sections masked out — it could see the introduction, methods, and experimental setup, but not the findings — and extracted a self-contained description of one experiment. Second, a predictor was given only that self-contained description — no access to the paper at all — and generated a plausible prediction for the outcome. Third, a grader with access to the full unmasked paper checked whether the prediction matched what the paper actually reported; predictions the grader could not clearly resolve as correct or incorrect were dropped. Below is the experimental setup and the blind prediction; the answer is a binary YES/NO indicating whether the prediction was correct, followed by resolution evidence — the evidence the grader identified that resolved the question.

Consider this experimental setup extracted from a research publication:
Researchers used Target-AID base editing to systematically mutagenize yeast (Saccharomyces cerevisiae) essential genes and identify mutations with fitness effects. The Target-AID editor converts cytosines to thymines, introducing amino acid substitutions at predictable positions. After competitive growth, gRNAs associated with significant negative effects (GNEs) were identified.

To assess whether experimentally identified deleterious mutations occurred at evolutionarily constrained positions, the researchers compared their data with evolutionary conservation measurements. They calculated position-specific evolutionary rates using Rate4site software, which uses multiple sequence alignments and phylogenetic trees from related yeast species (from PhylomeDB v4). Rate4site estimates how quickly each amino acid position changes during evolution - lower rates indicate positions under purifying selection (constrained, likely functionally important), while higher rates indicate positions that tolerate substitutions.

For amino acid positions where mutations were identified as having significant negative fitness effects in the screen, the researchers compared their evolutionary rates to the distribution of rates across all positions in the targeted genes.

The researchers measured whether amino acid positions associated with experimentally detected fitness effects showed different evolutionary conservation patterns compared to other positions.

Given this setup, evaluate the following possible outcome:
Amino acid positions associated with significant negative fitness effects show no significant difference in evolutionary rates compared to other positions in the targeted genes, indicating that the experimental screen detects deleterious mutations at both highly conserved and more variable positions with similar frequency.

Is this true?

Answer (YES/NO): NO